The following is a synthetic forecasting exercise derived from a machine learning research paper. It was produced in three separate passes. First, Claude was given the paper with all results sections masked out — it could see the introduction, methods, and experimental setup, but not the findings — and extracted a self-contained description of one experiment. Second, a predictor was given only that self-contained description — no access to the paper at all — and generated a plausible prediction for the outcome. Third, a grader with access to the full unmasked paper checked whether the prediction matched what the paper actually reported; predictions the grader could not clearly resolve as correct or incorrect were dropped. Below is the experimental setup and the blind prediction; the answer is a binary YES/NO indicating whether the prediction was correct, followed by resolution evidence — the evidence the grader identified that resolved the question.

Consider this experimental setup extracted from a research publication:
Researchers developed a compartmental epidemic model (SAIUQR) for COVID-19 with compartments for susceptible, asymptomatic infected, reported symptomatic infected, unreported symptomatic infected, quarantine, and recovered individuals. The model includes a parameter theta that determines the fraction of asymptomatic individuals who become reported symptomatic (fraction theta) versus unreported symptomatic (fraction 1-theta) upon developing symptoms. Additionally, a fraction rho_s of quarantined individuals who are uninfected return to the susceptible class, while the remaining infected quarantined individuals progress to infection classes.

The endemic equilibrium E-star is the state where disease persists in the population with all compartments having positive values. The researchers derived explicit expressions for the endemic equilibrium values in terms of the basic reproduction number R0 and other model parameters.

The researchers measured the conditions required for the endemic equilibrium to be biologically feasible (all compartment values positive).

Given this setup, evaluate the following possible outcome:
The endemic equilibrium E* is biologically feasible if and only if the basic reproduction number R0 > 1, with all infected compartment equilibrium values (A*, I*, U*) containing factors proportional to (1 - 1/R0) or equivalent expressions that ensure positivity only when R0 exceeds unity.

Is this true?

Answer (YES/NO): NO